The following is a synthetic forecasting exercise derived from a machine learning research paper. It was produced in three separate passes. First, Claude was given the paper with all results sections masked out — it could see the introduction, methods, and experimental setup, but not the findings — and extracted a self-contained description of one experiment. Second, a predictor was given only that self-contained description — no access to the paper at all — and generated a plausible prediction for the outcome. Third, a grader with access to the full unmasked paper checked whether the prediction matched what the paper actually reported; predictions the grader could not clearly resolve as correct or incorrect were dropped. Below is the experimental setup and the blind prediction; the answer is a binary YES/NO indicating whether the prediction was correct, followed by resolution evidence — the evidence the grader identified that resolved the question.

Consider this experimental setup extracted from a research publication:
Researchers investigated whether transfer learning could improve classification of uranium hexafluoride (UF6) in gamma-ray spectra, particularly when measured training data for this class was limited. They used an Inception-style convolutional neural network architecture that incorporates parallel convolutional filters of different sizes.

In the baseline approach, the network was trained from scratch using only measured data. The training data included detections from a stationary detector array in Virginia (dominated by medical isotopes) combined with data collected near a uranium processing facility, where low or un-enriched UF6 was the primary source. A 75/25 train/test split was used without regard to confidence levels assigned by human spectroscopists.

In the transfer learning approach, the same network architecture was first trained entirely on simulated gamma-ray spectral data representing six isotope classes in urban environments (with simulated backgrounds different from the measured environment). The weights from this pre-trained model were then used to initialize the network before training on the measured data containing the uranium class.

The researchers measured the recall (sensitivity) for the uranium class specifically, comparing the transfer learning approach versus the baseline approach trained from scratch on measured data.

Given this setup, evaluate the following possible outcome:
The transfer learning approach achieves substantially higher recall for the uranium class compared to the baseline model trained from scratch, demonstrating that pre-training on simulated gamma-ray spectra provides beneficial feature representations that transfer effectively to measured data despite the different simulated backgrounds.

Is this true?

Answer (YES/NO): YES